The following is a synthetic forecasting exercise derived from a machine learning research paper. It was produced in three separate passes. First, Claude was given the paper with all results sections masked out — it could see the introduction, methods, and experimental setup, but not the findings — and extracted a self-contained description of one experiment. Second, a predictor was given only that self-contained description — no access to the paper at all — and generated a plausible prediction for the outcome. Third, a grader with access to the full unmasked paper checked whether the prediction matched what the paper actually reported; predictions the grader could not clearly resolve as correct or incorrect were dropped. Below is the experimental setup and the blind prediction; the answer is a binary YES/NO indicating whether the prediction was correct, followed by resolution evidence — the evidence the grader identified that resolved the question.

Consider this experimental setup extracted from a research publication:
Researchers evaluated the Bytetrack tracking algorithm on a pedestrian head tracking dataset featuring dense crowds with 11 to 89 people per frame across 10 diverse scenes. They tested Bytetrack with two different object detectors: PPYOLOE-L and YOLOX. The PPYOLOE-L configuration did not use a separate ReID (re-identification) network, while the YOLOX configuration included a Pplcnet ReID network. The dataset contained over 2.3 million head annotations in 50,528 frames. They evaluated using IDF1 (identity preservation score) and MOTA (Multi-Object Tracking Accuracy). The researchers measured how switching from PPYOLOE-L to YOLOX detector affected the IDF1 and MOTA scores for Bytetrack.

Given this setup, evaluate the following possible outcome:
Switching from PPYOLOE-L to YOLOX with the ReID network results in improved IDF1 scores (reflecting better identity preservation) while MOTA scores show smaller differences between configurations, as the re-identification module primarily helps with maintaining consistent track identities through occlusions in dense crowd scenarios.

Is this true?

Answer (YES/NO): NO